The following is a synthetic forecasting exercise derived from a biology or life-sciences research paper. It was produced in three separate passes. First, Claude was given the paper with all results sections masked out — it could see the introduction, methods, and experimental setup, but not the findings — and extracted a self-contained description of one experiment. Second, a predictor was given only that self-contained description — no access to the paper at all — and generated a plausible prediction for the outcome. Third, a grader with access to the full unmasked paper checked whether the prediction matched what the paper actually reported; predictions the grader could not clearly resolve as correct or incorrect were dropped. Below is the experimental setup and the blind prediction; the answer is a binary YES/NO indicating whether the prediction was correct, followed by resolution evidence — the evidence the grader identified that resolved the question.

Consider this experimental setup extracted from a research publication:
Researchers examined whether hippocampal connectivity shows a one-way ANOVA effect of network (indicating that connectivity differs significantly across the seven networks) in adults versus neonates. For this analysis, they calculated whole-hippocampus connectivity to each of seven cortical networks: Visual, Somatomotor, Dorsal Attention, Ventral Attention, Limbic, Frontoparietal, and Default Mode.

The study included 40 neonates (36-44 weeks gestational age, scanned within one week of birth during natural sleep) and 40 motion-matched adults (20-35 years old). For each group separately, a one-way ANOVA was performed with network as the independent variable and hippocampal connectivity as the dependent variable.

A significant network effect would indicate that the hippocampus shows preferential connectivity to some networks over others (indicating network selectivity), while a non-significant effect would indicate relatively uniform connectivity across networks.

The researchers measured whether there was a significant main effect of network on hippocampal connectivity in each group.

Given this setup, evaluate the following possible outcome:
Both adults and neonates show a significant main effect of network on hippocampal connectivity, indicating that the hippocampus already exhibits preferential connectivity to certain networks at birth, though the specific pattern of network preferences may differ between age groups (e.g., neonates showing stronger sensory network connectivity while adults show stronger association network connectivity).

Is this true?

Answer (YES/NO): YES